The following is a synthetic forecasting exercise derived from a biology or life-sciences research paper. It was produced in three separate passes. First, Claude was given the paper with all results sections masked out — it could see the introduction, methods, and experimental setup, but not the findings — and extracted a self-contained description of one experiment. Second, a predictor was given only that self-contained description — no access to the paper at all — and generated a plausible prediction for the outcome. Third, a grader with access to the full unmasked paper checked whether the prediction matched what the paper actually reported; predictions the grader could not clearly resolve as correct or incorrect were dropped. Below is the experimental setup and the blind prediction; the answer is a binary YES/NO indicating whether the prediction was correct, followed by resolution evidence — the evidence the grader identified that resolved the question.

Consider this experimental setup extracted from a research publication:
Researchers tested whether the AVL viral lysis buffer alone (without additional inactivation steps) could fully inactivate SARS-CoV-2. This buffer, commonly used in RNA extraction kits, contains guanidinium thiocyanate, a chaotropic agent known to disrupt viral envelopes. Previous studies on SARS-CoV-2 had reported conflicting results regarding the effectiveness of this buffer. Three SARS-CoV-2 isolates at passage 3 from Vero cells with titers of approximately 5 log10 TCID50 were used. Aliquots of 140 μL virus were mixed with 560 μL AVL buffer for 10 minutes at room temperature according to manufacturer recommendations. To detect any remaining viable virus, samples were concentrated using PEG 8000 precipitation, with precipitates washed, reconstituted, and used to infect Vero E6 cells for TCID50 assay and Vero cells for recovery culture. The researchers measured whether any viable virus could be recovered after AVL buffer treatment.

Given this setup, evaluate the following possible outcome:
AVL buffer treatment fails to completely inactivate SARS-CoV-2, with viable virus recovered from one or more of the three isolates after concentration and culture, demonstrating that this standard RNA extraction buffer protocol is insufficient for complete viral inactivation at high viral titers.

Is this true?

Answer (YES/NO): NO